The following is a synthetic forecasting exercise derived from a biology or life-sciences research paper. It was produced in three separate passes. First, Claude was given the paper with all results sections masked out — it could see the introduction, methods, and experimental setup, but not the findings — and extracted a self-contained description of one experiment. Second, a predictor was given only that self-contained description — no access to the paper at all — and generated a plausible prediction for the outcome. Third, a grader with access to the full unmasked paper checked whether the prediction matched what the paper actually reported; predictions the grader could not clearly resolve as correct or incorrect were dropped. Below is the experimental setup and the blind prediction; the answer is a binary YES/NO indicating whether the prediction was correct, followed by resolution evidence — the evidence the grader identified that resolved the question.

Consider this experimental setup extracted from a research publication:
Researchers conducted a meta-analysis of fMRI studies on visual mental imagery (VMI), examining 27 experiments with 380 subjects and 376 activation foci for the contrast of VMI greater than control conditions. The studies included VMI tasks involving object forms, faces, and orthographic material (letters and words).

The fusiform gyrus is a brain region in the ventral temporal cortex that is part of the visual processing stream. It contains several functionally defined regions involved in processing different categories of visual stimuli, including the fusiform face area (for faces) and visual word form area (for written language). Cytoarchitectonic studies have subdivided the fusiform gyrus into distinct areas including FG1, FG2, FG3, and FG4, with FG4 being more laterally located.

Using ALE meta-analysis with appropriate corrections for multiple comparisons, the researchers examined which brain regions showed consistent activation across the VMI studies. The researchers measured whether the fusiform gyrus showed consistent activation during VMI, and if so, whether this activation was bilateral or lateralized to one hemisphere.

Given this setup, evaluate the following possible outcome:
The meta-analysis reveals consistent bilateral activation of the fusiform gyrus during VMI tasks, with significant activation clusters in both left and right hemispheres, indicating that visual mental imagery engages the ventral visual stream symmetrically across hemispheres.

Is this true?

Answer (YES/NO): NO